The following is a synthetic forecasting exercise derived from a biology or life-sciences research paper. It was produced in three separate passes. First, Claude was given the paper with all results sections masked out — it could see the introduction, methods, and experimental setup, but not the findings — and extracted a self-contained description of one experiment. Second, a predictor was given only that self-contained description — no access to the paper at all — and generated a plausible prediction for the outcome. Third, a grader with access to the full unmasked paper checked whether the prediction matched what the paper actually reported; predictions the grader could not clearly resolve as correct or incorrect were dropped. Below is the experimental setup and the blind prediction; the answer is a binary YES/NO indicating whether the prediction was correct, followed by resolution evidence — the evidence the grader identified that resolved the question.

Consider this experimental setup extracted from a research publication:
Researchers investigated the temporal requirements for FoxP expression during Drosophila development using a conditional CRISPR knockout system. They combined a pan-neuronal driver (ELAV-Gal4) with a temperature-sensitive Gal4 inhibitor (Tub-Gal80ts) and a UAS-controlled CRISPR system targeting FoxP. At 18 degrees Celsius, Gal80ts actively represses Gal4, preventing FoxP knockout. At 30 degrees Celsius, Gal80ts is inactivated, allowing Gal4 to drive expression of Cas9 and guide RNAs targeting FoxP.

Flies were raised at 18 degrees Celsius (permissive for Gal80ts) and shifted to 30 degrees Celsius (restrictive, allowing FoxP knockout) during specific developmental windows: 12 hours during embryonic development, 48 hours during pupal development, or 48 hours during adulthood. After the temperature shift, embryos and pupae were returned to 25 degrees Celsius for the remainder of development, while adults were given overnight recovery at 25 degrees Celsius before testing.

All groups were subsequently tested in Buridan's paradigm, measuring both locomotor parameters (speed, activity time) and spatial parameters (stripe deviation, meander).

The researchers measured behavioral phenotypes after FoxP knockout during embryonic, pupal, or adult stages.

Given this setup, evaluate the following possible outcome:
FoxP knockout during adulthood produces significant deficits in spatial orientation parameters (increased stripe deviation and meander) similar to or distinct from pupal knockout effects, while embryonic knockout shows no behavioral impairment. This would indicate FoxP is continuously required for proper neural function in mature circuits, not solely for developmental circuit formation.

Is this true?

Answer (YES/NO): NO